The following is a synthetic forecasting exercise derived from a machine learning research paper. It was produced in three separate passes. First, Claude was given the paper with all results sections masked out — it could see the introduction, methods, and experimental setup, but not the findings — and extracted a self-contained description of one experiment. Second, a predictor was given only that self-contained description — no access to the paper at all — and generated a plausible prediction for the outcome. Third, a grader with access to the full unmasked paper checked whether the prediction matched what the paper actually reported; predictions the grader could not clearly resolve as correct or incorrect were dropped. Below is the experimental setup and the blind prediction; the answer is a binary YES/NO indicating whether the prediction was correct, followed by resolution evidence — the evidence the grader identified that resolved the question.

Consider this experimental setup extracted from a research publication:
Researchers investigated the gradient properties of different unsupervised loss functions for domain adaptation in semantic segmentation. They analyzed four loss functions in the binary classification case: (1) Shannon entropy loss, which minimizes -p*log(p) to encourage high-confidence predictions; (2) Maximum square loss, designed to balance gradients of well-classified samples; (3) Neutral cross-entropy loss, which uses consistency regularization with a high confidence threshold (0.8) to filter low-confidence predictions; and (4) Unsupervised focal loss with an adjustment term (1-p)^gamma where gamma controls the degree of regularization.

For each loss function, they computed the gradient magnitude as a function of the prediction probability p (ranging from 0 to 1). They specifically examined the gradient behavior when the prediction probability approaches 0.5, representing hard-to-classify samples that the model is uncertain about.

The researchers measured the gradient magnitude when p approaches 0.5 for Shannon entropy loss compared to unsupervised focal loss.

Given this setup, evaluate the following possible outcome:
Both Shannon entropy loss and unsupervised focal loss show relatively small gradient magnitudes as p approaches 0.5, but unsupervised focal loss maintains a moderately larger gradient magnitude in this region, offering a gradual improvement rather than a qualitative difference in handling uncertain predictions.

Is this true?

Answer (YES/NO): NO